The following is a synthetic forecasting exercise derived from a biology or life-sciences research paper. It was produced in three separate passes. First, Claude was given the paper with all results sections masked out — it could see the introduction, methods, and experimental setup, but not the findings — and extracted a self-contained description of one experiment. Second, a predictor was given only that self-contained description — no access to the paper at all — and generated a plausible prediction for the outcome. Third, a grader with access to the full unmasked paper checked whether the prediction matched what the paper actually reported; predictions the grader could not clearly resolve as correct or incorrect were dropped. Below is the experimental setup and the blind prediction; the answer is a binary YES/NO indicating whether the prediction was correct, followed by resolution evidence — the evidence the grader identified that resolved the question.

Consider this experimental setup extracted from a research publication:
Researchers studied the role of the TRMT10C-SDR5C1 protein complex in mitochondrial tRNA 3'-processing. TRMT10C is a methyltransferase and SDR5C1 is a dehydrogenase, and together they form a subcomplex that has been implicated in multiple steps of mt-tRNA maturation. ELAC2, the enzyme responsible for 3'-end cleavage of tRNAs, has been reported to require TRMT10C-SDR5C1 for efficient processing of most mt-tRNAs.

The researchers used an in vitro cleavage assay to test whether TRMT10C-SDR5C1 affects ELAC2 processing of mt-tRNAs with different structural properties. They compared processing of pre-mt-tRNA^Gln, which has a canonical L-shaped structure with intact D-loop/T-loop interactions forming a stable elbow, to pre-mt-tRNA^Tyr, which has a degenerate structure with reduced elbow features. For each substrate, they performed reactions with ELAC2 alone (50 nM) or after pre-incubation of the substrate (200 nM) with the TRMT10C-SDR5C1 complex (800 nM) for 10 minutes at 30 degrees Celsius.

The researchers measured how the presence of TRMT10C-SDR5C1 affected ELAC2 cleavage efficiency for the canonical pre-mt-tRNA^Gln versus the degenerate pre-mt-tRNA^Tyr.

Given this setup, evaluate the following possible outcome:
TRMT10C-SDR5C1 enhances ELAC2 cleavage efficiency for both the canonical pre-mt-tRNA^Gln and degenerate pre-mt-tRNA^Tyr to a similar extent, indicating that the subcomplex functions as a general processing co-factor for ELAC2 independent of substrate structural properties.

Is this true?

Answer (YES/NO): NO